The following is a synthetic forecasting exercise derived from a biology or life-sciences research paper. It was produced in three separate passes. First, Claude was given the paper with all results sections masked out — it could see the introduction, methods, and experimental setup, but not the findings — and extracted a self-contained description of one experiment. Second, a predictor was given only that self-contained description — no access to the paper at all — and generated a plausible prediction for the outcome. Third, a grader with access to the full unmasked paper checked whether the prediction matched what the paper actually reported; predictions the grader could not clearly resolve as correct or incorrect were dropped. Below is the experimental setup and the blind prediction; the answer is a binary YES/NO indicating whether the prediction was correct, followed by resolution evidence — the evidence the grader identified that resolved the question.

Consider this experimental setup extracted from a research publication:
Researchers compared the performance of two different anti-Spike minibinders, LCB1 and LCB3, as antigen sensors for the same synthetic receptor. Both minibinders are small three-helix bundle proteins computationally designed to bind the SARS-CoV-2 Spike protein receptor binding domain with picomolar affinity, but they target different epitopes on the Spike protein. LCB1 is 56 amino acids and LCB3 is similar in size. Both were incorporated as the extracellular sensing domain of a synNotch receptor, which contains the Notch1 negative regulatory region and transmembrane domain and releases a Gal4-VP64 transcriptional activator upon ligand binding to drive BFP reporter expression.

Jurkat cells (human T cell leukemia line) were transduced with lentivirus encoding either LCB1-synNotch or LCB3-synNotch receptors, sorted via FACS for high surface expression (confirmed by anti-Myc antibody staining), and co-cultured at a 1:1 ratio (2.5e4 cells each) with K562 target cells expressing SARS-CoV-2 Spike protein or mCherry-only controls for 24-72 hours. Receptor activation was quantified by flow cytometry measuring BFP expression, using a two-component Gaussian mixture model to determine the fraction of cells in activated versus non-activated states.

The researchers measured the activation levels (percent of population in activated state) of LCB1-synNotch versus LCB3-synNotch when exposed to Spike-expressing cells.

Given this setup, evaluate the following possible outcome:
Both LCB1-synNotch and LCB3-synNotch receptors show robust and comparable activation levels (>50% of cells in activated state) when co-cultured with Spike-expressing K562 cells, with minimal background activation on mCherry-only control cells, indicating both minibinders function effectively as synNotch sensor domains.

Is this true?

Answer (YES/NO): YES